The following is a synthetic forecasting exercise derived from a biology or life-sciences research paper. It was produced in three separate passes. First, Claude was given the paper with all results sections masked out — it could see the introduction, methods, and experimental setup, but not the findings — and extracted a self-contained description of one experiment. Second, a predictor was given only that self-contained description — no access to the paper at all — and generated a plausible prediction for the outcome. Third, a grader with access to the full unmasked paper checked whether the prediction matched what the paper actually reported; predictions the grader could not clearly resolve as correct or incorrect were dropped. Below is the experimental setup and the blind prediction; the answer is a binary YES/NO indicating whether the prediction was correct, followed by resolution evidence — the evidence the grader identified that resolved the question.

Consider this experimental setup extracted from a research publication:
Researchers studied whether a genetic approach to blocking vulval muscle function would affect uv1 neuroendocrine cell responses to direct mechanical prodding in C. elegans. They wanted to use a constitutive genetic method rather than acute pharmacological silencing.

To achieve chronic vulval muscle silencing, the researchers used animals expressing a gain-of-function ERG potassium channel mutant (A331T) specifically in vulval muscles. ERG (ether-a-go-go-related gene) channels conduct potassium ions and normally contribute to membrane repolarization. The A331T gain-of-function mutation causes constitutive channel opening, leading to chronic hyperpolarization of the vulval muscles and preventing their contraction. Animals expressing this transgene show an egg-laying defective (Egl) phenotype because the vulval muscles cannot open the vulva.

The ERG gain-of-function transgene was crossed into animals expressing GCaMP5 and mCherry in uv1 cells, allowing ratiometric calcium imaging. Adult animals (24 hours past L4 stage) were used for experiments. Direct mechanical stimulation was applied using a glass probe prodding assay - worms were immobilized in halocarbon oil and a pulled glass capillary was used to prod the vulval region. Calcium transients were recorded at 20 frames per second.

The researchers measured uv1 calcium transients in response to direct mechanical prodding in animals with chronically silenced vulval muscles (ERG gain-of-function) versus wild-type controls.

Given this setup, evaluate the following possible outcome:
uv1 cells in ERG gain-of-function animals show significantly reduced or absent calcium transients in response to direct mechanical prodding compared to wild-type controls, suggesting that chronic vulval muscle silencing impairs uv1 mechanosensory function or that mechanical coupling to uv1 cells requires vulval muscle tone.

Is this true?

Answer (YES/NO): NO